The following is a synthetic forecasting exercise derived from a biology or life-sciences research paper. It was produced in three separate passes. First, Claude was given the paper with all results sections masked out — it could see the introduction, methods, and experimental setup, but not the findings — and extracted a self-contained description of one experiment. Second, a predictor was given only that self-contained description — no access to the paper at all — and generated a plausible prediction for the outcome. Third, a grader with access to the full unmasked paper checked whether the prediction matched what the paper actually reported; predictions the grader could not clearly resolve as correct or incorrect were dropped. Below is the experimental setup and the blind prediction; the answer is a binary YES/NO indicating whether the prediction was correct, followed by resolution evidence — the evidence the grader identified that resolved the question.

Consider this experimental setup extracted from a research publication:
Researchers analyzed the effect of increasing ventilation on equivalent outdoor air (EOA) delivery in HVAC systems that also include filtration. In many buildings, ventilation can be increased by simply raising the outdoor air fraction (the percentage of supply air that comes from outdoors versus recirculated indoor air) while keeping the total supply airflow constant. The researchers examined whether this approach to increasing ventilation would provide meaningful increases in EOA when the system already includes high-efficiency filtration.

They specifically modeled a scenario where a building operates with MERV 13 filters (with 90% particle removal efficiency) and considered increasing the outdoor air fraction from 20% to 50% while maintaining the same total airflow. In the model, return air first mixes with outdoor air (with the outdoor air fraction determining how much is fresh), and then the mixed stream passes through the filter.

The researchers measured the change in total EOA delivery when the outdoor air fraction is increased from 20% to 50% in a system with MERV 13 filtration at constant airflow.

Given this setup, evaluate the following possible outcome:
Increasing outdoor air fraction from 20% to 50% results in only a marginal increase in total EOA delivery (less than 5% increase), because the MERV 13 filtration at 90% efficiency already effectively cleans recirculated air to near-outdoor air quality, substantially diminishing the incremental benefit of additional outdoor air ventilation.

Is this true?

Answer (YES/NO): YES